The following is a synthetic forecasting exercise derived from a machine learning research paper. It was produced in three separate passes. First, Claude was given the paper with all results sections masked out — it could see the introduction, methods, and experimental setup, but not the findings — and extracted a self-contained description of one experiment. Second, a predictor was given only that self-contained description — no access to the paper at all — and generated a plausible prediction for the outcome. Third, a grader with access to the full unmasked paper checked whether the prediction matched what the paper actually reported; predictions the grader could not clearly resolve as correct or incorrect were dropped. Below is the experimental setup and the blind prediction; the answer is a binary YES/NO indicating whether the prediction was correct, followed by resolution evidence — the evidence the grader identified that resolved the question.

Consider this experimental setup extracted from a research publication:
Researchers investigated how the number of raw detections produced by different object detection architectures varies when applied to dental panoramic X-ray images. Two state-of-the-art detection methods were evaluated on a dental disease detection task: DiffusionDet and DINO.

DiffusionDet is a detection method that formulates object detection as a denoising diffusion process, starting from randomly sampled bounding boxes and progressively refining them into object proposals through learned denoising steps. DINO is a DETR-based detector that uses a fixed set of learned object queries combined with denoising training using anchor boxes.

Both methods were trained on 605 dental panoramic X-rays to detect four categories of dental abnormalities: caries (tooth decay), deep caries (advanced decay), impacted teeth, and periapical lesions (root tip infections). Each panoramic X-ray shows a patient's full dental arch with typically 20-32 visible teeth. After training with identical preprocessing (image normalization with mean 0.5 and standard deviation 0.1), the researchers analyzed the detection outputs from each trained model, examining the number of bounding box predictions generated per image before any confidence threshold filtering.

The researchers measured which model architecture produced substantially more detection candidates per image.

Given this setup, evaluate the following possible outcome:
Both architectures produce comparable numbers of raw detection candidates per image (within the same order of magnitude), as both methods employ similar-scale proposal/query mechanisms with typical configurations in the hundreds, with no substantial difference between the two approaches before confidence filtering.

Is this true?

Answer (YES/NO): NO